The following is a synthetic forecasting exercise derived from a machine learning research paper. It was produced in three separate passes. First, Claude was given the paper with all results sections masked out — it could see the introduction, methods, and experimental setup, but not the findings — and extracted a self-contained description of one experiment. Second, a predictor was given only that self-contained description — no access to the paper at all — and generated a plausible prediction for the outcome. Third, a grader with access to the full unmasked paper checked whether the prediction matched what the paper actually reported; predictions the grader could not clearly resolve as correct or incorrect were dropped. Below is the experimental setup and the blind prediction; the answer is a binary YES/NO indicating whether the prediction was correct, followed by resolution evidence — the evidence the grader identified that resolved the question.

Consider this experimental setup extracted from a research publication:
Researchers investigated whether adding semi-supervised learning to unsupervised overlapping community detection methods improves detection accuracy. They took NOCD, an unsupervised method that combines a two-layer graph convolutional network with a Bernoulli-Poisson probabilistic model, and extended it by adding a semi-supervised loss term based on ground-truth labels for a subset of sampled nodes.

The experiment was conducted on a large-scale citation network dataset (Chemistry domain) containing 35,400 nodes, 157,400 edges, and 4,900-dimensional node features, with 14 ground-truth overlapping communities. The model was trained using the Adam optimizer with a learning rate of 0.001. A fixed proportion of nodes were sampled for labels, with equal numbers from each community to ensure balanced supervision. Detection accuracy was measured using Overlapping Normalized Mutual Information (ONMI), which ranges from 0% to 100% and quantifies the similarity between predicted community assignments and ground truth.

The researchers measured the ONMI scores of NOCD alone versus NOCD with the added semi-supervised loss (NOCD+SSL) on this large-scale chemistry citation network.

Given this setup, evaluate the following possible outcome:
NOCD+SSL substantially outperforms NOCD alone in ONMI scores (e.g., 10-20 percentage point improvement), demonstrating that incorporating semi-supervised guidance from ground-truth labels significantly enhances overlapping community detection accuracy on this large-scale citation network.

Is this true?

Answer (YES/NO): NO